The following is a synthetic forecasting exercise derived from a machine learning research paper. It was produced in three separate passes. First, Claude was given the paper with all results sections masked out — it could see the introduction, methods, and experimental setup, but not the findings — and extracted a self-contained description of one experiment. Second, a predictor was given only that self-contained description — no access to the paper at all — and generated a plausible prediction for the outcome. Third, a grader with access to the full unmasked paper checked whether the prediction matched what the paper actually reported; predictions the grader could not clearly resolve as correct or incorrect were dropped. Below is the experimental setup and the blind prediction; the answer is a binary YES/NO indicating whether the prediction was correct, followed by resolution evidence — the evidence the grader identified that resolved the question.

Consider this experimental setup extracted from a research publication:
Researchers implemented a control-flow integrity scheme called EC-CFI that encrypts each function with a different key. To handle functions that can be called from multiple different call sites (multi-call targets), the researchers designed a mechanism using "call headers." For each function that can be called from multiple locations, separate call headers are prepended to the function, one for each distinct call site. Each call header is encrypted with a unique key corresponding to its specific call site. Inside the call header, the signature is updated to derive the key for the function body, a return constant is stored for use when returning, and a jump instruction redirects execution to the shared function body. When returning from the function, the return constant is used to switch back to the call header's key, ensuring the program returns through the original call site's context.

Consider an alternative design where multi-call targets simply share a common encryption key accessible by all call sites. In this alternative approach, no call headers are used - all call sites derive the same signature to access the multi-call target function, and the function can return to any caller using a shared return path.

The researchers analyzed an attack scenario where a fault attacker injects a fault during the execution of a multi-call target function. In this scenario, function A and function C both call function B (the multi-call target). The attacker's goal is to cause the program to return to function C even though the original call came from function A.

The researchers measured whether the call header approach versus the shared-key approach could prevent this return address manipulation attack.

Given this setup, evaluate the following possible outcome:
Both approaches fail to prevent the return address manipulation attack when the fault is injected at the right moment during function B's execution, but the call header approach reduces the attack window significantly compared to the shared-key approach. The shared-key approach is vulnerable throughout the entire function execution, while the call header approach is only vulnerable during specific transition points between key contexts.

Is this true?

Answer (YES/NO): NO